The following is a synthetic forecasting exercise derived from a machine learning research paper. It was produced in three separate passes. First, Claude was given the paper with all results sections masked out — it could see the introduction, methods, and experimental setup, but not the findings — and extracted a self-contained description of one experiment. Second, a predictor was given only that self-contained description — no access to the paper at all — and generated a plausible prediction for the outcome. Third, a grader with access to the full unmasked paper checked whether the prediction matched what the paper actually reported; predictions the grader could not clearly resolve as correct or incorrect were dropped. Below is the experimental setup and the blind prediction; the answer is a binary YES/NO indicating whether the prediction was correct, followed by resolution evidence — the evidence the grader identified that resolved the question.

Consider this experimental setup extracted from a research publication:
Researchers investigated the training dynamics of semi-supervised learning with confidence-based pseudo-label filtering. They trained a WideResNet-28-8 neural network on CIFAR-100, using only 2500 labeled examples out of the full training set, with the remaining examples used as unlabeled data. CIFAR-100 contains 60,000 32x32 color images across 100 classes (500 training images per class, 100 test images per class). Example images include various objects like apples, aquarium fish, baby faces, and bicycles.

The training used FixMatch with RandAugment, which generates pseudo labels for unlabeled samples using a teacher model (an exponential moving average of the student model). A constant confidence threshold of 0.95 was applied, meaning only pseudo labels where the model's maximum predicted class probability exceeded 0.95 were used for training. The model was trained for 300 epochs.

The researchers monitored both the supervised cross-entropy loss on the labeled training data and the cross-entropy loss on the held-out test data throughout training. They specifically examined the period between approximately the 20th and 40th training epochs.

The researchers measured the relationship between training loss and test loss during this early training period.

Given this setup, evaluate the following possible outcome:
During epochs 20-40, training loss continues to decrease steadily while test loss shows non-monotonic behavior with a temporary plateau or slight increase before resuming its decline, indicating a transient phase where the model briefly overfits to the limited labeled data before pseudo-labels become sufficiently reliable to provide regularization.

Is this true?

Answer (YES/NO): YES